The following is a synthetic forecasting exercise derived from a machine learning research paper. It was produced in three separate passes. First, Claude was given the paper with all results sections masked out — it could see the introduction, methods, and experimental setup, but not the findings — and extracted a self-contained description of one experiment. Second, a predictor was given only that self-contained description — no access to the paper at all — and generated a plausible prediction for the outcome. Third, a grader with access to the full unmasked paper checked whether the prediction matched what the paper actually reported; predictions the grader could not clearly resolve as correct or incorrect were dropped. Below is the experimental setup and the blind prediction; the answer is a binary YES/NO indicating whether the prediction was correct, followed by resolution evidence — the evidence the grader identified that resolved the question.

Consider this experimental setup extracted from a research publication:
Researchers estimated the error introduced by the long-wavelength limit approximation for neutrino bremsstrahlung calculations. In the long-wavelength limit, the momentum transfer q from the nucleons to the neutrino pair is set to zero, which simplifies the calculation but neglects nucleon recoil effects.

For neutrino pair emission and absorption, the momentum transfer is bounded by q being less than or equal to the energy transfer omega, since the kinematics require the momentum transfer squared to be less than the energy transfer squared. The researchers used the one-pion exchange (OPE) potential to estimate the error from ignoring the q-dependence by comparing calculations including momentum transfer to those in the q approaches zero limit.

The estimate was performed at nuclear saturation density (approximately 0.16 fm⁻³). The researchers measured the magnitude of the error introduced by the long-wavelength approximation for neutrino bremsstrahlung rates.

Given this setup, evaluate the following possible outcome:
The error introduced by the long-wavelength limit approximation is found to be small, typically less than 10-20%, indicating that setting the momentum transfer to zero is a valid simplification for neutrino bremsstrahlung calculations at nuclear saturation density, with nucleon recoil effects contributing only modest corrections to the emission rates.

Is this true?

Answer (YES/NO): YES